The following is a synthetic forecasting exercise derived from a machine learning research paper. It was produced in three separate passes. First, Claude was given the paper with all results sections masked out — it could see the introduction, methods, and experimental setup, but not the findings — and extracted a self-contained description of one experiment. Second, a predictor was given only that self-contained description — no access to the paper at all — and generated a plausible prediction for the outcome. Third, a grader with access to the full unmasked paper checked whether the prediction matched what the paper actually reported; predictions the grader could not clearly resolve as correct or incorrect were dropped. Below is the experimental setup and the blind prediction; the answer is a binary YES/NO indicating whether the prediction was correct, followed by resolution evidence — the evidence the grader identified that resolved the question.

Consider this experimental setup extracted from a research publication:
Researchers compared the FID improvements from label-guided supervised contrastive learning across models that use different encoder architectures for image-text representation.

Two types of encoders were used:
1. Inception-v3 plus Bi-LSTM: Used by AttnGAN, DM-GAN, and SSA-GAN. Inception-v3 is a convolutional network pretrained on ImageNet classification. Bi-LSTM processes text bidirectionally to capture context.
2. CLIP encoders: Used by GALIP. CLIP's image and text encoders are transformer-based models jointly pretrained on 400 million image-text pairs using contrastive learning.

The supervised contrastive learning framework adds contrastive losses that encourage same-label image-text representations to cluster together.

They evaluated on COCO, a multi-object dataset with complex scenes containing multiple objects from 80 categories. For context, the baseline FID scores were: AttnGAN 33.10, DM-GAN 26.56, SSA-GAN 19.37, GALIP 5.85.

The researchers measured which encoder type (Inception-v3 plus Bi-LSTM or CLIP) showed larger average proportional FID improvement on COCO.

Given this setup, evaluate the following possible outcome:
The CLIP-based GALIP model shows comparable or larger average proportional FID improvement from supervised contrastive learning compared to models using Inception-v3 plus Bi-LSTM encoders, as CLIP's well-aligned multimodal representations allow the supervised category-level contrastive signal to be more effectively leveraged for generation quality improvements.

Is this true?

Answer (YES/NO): NO